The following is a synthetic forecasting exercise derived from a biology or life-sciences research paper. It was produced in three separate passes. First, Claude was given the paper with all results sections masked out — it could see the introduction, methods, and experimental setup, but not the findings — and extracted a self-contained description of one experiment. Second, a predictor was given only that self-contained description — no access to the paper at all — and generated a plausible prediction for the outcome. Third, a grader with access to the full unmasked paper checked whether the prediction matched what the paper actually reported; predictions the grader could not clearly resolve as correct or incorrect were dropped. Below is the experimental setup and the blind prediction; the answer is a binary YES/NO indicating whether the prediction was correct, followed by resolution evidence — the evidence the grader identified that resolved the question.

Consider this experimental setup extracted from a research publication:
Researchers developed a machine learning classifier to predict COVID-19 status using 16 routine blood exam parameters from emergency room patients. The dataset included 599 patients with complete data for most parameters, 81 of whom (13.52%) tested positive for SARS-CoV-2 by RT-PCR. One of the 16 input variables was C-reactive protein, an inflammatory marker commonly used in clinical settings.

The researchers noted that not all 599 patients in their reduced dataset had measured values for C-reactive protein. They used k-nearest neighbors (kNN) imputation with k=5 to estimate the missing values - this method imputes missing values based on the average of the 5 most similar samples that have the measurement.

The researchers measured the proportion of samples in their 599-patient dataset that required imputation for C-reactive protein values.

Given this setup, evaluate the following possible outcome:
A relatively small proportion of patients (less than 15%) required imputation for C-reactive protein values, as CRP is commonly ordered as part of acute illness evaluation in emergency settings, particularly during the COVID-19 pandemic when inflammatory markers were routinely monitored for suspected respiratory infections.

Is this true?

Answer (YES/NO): NO